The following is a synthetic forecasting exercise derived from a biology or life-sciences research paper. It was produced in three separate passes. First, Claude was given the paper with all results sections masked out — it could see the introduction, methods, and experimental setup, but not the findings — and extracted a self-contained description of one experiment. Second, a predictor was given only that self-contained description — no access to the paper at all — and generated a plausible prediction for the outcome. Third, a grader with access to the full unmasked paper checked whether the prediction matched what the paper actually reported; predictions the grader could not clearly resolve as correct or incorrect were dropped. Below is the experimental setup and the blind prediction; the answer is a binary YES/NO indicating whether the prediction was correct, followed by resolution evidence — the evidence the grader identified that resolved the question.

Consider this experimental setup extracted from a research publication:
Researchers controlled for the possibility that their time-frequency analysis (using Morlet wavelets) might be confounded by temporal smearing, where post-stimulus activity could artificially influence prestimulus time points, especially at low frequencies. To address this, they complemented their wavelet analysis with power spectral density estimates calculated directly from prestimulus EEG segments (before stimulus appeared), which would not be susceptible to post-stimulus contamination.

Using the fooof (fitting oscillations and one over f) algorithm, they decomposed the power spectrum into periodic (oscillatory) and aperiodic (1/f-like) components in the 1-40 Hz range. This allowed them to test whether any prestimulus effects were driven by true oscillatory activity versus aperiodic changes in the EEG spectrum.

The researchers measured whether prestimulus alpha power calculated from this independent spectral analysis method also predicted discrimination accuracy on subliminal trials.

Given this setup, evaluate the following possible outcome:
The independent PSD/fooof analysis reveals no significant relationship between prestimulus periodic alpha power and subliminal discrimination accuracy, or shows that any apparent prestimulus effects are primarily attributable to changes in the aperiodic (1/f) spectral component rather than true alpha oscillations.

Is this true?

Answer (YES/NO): YES